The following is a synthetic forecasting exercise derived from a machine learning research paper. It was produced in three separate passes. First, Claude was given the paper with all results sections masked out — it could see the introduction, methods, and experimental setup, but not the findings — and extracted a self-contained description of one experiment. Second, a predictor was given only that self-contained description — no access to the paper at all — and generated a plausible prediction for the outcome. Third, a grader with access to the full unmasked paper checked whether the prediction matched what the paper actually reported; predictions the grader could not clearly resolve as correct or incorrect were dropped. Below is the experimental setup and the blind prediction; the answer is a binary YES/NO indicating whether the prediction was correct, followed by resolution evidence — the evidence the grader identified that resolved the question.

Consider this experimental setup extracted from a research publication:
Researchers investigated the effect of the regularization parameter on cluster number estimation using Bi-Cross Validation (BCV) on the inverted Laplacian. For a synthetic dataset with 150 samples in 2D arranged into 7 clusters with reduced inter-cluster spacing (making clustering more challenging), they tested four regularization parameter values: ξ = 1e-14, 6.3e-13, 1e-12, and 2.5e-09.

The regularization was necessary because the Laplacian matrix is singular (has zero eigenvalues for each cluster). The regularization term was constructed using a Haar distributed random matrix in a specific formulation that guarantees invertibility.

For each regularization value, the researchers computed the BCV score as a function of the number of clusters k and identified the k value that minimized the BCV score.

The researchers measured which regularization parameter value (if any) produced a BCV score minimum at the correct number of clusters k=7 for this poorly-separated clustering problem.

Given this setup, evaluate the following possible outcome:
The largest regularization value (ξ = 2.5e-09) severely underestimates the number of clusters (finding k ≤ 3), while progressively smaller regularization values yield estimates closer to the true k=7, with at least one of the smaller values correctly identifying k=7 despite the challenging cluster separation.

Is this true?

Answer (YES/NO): NO